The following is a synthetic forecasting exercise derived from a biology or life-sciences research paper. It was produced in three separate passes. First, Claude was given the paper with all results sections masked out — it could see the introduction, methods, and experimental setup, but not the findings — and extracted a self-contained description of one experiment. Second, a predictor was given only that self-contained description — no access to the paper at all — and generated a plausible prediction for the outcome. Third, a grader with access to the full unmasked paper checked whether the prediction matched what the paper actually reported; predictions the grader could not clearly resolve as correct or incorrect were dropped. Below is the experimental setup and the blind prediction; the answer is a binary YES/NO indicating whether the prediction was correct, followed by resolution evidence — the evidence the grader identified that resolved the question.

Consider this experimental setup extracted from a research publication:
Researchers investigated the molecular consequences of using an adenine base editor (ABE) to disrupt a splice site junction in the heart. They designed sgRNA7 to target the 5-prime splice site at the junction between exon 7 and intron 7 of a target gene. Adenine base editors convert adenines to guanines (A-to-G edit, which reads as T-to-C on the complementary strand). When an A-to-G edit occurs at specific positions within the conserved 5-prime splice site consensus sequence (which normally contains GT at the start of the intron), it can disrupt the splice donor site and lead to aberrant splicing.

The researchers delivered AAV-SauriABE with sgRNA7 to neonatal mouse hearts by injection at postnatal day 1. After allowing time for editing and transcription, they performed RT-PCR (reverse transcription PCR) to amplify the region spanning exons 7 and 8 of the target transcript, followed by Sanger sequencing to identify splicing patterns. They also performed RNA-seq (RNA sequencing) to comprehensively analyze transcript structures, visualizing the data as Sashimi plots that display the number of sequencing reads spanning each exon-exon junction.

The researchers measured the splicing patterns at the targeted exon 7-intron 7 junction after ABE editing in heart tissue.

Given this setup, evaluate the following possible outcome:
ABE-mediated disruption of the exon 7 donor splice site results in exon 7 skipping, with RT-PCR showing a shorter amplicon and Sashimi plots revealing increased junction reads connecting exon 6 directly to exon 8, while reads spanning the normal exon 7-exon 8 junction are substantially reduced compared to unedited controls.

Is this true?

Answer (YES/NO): NO